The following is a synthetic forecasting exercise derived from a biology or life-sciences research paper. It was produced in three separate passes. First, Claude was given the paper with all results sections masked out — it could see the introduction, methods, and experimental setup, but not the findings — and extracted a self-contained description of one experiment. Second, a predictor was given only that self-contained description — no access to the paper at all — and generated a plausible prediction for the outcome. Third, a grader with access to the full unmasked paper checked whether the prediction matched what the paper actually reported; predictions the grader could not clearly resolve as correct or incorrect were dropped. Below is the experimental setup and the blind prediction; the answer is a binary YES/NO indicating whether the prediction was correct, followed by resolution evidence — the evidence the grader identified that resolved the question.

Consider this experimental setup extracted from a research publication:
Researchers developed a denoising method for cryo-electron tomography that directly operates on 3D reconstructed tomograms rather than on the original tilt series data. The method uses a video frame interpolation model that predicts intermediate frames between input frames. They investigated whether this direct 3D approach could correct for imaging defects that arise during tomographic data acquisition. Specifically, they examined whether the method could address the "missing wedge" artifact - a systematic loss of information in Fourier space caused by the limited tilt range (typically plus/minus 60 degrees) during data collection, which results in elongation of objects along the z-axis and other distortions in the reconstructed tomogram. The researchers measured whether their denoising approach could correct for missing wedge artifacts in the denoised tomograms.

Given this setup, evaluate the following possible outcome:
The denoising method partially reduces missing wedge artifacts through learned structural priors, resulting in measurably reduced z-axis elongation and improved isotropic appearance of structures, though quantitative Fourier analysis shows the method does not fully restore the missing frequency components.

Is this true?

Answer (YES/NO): NO